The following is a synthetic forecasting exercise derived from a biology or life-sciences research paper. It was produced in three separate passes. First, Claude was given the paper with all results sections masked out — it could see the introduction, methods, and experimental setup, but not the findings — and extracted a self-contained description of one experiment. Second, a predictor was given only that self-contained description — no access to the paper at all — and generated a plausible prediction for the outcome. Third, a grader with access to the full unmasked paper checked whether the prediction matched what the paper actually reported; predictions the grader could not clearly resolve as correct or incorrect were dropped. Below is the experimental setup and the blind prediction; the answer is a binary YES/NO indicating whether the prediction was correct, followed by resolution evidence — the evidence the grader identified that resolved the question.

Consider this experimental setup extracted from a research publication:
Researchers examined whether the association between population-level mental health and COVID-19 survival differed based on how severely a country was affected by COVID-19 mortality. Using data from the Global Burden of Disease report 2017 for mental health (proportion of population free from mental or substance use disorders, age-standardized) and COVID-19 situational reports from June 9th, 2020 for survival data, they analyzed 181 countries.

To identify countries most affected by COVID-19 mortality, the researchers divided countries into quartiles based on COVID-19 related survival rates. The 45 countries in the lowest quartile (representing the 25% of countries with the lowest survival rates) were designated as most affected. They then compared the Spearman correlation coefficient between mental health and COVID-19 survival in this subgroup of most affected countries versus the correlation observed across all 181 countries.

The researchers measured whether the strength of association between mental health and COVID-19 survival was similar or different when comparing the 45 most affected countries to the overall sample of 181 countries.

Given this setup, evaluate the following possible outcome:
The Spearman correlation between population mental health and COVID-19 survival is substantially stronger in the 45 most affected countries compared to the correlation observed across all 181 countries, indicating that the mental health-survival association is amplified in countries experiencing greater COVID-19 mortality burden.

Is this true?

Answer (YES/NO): YES